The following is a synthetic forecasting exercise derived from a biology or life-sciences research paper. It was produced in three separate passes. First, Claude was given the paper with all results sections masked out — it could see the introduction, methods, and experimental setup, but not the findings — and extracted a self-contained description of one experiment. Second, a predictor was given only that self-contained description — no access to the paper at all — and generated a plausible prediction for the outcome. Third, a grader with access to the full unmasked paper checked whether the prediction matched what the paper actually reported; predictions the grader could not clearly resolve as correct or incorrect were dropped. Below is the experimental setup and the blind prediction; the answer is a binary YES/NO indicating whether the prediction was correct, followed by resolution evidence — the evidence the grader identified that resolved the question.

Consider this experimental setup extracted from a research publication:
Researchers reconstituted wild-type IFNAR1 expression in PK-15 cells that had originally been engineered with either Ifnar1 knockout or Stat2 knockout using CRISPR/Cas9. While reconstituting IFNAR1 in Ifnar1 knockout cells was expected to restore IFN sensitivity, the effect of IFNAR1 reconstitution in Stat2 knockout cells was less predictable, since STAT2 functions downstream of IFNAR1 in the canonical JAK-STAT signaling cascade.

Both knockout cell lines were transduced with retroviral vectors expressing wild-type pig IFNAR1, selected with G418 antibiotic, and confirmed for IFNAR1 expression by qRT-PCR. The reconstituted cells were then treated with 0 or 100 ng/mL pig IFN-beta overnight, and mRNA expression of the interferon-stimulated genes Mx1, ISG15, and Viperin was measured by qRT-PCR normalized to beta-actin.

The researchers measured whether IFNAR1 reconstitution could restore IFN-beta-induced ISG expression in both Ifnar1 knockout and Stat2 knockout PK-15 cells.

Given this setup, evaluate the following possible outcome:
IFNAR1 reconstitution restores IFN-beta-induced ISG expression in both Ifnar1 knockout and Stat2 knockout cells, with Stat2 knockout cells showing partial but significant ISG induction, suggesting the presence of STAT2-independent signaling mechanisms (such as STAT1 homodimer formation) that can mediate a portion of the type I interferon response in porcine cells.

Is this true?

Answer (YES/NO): NO